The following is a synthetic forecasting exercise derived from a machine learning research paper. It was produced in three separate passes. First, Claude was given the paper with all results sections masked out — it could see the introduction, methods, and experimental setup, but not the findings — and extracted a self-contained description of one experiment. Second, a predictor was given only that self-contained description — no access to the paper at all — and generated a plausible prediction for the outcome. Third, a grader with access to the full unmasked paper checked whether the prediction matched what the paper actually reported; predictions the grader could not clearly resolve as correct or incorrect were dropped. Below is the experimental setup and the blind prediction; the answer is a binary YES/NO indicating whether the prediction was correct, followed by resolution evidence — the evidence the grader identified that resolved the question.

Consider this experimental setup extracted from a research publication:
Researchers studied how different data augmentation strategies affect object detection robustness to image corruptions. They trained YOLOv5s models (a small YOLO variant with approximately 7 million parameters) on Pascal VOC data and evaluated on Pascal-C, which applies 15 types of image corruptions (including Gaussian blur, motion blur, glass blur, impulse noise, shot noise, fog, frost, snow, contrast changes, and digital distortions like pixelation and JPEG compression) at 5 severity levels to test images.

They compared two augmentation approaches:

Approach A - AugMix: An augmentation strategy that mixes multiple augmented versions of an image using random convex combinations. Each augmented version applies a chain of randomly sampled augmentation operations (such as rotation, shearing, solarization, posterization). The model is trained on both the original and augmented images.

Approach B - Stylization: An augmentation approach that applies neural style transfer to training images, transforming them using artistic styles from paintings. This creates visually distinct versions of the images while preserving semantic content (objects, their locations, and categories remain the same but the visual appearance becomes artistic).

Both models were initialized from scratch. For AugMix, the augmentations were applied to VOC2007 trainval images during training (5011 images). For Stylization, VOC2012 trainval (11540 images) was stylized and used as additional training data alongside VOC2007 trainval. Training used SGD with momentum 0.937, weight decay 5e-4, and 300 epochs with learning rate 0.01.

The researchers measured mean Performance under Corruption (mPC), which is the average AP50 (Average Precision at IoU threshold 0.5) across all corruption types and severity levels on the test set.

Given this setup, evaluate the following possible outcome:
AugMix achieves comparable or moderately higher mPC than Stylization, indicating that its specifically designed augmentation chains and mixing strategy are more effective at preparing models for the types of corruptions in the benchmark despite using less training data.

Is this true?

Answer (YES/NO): NO